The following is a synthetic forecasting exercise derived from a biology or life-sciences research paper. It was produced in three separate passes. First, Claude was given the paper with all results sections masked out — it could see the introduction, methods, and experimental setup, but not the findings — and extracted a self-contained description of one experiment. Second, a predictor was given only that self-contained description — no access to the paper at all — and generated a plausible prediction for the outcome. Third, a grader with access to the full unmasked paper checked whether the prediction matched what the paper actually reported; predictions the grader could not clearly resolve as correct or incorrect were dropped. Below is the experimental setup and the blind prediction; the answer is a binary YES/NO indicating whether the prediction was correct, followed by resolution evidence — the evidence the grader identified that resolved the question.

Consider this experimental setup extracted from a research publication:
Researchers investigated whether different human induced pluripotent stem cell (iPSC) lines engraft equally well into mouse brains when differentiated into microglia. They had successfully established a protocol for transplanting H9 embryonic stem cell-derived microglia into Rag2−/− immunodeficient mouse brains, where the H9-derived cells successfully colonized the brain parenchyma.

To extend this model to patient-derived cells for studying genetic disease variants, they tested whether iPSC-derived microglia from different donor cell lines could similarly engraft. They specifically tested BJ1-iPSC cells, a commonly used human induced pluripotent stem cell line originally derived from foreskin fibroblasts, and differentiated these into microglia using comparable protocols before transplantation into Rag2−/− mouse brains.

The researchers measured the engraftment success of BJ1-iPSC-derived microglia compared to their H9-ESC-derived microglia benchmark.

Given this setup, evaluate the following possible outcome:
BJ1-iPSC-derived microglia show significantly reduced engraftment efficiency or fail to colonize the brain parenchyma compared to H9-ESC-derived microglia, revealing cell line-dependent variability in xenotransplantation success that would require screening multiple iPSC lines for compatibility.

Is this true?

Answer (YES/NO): YES